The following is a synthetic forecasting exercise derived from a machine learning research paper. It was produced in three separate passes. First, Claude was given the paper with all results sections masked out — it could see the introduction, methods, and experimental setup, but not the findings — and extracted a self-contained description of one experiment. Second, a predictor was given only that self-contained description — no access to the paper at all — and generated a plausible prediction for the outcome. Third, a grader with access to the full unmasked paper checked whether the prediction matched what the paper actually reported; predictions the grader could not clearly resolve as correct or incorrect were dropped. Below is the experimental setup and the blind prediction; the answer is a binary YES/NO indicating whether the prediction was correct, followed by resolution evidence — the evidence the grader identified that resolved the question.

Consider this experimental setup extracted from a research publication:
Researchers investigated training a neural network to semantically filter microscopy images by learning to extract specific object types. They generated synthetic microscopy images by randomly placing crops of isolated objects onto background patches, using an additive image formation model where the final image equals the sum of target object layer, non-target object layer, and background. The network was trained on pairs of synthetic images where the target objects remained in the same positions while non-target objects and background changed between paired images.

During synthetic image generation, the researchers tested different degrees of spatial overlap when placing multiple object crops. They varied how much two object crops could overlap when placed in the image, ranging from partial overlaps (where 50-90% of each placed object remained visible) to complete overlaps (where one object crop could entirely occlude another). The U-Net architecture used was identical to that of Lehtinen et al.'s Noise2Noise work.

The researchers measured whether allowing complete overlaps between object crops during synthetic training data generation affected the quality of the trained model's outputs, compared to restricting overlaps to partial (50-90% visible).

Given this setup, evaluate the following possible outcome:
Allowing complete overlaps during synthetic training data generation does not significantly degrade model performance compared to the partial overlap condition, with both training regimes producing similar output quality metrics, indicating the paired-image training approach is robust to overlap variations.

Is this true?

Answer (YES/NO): NO